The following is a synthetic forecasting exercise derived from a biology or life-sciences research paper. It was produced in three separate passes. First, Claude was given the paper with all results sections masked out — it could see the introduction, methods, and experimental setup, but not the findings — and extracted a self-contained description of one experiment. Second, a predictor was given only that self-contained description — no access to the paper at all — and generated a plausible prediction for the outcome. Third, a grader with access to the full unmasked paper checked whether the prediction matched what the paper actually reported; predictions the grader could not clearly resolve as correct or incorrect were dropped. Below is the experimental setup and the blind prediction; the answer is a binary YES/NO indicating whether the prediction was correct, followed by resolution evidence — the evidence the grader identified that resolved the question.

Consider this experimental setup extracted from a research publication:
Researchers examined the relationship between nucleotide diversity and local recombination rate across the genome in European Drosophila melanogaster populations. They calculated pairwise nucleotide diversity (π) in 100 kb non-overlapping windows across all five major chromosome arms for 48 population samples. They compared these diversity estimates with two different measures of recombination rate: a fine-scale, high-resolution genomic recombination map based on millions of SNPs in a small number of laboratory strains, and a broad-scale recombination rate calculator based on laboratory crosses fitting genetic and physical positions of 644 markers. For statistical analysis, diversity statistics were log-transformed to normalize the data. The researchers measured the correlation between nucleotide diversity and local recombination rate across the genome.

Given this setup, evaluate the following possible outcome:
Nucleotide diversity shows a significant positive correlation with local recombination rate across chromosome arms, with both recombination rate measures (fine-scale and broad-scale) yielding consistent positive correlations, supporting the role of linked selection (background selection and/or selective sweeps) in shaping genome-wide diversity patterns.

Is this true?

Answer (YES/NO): YES